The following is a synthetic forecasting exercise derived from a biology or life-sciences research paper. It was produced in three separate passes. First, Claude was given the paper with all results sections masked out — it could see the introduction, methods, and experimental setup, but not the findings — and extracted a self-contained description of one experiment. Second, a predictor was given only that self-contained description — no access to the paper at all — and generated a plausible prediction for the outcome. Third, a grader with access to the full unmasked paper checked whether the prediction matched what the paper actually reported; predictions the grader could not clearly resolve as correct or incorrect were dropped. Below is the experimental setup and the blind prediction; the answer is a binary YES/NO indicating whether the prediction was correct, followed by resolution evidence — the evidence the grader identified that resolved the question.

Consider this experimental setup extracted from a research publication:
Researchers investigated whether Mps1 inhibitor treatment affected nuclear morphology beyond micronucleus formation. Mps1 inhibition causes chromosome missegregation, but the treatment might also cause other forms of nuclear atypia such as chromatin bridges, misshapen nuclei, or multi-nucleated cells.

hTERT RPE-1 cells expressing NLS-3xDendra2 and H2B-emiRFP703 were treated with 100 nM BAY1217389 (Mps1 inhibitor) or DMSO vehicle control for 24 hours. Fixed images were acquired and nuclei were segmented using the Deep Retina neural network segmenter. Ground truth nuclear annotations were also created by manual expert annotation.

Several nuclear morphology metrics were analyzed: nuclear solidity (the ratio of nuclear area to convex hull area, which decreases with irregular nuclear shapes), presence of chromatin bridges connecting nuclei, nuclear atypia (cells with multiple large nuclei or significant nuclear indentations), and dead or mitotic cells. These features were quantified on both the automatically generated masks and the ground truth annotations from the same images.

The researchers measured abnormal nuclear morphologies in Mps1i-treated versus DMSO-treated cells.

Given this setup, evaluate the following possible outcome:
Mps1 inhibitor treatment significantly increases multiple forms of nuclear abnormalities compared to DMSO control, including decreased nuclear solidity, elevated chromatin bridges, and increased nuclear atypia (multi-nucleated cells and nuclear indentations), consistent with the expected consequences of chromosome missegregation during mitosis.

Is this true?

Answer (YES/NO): NO